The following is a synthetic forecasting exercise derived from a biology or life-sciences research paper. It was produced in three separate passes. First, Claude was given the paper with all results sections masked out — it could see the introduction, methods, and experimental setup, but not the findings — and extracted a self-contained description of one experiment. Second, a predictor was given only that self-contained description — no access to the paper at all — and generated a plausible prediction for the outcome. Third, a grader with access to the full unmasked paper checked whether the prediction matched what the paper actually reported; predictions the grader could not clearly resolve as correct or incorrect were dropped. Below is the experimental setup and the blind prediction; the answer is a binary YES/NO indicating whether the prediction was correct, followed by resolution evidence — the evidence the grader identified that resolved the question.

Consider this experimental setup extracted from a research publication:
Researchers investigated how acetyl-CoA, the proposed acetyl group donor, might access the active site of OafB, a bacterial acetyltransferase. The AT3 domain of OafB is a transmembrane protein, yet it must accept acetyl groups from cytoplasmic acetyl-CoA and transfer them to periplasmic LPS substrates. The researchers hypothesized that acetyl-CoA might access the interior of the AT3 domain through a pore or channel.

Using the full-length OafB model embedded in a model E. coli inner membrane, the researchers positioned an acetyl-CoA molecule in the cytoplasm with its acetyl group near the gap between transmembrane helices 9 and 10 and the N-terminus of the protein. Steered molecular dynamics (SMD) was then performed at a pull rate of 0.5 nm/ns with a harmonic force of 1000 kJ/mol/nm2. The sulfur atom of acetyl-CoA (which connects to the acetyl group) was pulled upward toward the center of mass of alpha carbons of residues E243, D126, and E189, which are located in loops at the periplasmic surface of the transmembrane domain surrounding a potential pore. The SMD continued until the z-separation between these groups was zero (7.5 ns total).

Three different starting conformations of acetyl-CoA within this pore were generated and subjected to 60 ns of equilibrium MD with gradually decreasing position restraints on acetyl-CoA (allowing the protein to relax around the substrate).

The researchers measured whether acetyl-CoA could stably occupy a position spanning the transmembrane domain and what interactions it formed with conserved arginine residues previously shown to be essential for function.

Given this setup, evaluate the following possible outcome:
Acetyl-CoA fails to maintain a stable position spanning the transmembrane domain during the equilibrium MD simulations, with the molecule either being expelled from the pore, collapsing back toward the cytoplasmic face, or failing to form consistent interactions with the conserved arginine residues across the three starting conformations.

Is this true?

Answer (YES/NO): NO